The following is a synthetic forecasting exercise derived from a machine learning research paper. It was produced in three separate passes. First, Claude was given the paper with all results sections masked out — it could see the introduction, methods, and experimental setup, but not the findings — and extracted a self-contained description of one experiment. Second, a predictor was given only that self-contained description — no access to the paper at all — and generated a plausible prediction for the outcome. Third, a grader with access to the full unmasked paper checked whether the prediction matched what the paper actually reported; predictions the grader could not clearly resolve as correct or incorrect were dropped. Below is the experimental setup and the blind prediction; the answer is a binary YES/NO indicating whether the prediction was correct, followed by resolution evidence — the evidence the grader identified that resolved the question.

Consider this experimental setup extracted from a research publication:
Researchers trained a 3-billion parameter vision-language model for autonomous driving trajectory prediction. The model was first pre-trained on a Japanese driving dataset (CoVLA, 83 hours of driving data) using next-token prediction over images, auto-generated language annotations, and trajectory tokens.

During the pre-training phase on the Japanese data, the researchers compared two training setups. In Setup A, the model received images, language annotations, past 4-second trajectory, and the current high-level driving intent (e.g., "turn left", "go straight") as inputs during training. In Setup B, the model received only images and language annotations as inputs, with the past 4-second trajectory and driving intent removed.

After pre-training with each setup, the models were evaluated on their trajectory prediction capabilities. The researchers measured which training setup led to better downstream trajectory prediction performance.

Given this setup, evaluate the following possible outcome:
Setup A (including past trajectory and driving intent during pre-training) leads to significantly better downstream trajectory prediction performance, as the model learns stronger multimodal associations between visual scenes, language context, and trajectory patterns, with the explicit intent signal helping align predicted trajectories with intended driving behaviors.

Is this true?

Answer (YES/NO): NO